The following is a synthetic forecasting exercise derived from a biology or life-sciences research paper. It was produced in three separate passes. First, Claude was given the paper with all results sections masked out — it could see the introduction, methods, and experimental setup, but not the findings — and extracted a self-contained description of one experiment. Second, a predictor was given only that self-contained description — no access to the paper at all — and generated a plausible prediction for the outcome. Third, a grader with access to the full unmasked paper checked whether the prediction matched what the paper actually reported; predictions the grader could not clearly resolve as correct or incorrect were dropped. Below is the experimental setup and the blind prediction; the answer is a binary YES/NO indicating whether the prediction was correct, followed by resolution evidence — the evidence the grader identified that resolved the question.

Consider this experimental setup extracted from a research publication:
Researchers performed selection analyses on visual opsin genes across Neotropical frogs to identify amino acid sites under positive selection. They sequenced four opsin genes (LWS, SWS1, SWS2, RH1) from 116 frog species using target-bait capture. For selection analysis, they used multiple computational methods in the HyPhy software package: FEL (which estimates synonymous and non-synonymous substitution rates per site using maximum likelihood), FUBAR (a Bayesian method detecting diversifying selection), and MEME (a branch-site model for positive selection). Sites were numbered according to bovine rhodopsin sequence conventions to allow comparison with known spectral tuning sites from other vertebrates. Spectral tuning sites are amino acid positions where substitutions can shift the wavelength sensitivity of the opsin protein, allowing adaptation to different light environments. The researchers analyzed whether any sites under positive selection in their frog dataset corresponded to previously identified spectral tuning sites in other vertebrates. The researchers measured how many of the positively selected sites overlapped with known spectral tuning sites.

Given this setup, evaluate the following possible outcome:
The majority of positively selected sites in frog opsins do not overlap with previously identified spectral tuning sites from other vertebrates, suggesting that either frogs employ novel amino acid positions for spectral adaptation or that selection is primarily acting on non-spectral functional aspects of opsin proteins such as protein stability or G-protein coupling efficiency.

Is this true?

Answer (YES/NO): YES